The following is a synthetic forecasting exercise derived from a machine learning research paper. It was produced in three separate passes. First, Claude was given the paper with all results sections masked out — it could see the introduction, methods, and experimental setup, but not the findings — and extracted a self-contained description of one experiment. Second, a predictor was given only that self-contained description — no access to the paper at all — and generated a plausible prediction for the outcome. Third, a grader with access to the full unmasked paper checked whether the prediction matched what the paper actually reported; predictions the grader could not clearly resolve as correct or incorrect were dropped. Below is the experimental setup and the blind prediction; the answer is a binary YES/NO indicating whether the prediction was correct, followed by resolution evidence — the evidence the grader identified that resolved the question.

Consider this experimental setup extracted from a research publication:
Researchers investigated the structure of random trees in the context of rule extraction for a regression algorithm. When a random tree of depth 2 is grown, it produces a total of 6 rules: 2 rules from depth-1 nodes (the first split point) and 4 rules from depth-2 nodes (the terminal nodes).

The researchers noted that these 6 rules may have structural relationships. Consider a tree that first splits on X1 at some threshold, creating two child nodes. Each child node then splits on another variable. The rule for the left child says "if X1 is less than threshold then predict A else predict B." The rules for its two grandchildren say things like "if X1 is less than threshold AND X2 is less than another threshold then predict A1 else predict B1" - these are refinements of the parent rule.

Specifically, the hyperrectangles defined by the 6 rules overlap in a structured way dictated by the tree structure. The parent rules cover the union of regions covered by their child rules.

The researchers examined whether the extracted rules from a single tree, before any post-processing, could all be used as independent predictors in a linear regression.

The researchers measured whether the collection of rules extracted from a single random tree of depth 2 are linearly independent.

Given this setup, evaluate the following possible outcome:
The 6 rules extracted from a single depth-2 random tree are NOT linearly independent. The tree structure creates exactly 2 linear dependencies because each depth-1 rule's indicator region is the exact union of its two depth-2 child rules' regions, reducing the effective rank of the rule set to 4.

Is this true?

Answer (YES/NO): NO